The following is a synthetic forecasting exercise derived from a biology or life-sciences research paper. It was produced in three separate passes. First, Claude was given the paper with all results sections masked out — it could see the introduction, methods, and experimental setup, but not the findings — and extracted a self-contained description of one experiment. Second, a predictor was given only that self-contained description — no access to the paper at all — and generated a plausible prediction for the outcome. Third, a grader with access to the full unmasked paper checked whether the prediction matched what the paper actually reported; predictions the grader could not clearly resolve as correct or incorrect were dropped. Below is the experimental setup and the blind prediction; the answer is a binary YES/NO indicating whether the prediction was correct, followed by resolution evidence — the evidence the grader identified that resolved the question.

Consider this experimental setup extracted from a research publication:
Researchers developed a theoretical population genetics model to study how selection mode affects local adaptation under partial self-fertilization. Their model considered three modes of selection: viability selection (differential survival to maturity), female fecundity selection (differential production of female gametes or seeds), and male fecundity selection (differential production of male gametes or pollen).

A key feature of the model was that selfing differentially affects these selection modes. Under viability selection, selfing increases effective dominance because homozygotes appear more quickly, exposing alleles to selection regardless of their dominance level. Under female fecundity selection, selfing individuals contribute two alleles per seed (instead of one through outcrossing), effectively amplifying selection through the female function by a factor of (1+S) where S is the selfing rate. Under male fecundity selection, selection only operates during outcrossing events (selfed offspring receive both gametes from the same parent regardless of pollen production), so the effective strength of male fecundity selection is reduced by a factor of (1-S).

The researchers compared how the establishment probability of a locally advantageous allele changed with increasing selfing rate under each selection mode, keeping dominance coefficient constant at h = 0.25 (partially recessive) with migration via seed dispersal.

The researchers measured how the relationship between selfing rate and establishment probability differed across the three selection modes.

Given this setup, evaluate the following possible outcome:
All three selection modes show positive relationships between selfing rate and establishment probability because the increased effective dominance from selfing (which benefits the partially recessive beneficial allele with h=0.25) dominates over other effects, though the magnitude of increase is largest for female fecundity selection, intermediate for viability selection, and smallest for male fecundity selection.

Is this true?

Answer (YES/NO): NO